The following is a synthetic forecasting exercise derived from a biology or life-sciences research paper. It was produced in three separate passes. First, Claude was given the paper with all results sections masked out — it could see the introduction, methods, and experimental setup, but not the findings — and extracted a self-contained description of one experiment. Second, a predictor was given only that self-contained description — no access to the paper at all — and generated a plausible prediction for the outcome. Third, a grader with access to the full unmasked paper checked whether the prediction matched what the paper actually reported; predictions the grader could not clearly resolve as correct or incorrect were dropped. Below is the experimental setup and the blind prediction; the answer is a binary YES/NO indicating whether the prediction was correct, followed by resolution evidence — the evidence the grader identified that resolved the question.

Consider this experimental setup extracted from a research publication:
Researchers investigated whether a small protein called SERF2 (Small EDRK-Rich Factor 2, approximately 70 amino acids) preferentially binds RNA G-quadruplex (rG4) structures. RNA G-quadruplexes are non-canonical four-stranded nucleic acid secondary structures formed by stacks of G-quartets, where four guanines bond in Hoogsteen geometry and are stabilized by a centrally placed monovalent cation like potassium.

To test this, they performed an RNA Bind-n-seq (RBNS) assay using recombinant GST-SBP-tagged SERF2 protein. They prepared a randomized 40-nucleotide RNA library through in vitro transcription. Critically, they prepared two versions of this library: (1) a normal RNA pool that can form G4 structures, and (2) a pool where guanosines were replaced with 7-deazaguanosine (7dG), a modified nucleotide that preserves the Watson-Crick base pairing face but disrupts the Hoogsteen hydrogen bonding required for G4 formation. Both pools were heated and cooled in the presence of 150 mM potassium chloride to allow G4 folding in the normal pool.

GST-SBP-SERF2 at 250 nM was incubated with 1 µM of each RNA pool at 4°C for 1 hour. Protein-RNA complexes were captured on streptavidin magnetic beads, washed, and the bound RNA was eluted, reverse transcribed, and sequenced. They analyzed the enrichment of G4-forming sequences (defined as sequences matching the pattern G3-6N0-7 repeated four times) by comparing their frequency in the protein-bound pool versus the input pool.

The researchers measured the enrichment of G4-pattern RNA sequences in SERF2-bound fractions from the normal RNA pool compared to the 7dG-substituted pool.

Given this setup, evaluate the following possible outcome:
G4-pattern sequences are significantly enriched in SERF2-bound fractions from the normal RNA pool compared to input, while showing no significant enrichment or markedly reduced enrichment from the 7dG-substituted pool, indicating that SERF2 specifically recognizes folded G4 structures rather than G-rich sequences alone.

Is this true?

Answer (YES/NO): YES